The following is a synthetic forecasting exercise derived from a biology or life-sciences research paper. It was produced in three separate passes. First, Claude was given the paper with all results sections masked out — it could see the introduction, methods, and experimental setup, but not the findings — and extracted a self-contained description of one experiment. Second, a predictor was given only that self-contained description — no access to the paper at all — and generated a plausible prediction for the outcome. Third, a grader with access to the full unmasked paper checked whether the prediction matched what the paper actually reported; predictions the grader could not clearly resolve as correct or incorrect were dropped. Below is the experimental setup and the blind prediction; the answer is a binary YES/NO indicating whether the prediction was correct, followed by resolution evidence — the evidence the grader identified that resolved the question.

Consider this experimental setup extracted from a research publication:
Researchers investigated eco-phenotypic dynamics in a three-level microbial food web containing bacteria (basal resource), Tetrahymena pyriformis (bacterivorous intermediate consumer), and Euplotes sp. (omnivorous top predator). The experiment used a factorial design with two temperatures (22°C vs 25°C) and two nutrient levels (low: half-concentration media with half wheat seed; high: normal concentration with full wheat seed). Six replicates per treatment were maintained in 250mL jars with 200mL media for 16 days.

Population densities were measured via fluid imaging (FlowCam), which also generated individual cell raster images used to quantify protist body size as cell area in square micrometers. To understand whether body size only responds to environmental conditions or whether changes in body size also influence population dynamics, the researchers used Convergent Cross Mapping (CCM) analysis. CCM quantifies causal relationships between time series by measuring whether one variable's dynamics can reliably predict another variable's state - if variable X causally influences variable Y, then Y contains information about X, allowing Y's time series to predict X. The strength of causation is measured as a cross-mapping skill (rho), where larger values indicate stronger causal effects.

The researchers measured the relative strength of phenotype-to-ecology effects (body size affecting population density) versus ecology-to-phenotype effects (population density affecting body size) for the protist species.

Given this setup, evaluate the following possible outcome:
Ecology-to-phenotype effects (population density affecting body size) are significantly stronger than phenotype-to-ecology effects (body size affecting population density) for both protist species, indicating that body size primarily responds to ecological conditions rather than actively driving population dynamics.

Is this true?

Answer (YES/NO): NO